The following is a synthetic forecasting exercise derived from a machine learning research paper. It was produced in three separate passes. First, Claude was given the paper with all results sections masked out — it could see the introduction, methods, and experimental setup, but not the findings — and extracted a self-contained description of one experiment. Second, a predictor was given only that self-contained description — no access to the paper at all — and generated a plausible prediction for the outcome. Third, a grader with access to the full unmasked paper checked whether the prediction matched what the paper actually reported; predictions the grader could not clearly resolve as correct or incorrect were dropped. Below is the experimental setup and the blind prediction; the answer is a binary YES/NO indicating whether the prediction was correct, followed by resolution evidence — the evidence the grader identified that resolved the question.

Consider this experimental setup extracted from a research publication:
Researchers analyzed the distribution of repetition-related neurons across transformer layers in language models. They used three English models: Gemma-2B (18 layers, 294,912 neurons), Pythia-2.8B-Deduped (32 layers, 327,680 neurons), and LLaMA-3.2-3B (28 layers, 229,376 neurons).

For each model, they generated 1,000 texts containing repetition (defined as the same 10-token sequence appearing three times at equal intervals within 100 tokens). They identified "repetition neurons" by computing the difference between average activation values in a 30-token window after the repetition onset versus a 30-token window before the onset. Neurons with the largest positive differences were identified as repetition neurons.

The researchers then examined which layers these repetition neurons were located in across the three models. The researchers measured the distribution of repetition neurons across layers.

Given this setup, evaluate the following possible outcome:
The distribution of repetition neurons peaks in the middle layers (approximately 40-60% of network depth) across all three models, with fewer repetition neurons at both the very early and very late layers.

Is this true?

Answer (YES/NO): NO